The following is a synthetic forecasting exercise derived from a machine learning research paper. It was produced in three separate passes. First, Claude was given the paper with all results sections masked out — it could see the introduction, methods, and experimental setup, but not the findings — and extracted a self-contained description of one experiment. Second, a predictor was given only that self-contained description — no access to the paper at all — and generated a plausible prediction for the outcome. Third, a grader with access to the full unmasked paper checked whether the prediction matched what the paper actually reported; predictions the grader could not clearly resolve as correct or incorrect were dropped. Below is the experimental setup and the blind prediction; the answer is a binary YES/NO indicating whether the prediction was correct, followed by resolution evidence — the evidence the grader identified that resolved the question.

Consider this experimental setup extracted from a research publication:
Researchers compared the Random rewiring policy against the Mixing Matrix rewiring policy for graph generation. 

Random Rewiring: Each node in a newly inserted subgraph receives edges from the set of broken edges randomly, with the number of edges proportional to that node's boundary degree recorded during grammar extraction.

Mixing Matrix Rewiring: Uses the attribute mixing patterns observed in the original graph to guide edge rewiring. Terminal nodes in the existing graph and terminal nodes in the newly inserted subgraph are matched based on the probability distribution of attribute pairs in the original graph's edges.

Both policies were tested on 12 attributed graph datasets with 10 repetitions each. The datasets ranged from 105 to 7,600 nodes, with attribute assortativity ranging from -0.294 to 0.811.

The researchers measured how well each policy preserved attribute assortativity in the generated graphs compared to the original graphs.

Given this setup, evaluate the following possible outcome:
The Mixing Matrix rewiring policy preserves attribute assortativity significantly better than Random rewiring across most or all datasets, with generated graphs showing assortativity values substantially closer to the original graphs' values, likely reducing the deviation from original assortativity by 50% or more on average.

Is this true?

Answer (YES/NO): NO